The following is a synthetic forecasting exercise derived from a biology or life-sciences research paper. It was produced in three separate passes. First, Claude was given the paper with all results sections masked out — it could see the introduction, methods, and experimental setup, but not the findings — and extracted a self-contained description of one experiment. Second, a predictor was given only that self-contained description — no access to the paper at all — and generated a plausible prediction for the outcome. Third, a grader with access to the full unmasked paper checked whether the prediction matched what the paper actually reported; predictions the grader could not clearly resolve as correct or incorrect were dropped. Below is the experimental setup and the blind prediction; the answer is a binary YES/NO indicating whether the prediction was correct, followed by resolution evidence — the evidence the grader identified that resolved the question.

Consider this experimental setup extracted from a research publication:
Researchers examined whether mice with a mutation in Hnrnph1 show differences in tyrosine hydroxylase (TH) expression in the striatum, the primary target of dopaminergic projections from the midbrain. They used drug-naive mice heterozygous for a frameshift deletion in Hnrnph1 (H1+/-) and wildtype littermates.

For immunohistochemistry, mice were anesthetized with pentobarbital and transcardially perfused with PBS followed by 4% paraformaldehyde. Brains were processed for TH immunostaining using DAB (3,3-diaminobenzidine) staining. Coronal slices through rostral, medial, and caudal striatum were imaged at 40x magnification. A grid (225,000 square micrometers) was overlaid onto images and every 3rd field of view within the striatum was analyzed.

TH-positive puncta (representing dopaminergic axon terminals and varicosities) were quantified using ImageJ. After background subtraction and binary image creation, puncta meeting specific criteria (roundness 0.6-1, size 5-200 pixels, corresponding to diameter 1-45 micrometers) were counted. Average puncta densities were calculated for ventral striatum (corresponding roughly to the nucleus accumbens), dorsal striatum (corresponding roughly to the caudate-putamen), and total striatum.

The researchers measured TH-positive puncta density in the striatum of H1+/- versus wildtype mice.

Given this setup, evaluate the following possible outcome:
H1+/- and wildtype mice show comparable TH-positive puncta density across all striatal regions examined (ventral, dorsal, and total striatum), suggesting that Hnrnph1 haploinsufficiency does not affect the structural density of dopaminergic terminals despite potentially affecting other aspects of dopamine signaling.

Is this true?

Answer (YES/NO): YES